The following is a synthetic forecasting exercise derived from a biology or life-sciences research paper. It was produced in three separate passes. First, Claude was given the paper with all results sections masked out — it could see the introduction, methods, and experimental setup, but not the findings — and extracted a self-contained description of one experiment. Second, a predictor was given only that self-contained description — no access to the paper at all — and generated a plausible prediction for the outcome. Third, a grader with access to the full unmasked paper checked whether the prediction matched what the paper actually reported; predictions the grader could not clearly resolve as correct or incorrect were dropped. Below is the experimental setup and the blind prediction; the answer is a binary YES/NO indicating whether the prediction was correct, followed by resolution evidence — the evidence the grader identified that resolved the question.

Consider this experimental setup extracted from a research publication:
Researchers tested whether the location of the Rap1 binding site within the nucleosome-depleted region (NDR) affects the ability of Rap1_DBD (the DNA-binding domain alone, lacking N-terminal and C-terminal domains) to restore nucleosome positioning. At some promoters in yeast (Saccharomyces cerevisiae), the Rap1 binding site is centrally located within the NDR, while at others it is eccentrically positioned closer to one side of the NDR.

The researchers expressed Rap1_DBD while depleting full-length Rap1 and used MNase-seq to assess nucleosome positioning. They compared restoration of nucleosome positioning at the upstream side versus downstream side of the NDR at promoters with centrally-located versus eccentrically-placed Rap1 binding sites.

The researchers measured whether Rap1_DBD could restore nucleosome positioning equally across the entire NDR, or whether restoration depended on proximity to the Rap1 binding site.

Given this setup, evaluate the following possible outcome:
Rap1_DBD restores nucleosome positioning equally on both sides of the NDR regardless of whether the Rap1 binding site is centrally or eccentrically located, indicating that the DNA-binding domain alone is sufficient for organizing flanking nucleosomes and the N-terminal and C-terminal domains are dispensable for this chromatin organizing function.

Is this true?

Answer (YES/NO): NO